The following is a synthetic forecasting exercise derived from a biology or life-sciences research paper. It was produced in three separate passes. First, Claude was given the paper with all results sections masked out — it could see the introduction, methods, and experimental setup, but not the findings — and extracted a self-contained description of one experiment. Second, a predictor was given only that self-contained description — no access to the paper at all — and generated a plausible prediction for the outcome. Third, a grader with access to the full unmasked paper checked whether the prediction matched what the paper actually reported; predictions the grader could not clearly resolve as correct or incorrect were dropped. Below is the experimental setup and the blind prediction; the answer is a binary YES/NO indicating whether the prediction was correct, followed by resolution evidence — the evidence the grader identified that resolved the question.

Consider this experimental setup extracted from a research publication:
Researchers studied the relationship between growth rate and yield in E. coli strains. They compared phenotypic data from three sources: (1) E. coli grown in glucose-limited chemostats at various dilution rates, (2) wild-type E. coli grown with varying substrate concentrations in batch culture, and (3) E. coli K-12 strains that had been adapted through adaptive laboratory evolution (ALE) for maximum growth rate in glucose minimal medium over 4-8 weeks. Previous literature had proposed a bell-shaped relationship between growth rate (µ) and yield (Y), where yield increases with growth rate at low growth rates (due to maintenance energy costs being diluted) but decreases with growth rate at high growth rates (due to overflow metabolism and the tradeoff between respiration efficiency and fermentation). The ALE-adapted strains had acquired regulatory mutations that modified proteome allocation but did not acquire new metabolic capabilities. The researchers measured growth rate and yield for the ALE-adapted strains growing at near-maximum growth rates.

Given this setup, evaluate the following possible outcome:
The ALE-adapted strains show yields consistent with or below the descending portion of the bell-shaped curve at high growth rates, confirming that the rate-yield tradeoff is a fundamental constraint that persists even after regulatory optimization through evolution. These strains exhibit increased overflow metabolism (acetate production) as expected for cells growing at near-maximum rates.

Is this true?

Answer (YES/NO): NO